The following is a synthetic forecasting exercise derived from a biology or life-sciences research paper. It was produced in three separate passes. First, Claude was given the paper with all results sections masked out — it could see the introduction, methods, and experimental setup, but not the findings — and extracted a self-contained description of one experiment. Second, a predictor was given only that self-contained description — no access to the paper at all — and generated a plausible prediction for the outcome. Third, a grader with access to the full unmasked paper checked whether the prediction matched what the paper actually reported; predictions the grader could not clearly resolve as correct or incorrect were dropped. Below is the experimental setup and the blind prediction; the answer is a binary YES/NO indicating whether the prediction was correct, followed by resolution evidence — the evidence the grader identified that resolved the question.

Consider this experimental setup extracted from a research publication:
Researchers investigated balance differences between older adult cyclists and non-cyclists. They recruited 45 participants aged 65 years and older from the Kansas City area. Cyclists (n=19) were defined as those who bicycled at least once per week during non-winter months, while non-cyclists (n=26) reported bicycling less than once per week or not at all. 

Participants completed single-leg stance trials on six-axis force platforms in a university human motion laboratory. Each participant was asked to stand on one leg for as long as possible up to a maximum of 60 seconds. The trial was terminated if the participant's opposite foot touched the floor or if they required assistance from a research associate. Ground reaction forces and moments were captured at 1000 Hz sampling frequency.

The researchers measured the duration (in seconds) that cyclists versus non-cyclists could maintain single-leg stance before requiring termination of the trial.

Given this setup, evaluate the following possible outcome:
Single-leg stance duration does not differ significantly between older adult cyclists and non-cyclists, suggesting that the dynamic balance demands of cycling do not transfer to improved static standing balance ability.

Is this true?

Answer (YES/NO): NO